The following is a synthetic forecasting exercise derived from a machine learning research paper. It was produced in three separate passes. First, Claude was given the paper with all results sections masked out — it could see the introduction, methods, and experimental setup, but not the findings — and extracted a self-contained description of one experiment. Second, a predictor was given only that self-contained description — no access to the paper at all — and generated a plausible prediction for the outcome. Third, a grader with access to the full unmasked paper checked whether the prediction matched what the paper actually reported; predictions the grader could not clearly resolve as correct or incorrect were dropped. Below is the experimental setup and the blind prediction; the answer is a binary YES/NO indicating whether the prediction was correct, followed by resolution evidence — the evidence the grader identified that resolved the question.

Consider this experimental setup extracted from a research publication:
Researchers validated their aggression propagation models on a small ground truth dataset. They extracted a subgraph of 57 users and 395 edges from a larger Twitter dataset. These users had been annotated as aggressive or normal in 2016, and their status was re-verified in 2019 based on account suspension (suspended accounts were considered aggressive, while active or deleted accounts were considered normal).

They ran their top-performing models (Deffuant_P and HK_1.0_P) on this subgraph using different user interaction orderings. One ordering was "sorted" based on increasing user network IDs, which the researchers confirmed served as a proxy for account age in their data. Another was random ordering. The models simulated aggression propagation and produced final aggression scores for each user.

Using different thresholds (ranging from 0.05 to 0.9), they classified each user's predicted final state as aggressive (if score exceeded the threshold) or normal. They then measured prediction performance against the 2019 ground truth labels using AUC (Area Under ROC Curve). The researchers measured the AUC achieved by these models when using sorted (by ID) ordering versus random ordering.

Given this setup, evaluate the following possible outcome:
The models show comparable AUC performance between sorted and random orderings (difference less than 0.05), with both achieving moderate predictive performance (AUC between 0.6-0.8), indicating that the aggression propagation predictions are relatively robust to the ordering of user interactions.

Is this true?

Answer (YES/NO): NO